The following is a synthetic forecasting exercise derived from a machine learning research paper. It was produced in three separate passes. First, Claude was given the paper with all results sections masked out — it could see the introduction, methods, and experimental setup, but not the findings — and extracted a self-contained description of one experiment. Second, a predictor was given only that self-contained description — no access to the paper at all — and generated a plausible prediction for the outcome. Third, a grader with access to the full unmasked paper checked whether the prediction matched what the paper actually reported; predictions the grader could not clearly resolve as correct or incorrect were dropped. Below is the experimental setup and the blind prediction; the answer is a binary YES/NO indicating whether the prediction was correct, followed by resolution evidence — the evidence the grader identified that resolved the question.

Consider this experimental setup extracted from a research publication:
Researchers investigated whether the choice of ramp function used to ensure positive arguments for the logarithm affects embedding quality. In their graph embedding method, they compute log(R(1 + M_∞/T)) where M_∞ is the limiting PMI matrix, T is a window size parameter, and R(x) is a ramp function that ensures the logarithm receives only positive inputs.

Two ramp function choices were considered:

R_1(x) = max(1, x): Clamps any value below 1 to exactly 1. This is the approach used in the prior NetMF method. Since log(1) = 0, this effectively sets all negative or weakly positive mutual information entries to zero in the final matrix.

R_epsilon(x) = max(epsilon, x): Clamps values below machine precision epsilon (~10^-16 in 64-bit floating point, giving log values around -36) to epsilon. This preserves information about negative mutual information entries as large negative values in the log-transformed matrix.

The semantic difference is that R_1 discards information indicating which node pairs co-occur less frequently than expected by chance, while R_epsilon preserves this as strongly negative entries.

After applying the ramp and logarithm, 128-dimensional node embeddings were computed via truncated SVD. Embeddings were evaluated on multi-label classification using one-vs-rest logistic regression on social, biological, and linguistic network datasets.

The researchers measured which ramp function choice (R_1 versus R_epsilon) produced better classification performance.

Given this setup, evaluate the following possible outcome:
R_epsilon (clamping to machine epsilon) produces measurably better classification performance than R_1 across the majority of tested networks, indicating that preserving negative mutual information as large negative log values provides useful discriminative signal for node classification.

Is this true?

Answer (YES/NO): YES